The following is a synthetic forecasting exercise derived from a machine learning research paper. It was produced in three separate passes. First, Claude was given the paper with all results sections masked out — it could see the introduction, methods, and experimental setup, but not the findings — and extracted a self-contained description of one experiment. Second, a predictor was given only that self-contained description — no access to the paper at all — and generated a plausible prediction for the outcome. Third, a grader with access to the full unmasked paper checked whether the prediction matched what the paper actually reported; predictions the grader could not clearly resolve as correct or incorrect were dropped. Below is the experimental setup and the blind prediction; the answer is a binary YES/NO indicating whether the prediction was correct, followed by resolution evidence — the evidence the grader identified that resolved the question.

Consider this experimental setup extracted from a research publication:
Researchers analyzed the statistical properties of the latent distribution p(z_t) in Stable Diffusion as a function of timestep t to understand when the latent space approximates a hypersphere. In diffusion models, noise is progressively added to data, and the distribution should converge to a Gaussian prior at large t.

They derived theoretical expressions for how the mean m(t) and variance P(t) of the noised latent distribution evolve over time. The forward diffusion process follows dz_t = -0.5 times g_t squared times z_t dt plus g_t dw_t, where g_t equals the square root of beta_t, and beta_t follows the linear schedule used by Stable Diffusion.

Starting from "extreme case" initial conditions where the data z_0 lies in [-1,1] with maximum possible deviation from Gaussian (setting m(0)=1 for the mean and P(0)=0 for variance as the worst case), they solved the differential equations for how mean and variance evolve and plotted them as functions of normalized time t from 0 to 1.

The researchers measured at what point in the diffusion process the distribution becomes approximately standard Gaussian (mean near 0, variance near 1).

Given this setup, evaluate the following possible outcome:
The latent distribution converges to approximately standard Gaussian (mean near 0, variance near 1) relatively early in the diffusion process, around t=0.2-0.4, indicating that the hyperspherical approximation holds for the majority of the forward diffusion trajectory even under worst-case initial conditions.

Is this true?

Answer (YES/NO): NO